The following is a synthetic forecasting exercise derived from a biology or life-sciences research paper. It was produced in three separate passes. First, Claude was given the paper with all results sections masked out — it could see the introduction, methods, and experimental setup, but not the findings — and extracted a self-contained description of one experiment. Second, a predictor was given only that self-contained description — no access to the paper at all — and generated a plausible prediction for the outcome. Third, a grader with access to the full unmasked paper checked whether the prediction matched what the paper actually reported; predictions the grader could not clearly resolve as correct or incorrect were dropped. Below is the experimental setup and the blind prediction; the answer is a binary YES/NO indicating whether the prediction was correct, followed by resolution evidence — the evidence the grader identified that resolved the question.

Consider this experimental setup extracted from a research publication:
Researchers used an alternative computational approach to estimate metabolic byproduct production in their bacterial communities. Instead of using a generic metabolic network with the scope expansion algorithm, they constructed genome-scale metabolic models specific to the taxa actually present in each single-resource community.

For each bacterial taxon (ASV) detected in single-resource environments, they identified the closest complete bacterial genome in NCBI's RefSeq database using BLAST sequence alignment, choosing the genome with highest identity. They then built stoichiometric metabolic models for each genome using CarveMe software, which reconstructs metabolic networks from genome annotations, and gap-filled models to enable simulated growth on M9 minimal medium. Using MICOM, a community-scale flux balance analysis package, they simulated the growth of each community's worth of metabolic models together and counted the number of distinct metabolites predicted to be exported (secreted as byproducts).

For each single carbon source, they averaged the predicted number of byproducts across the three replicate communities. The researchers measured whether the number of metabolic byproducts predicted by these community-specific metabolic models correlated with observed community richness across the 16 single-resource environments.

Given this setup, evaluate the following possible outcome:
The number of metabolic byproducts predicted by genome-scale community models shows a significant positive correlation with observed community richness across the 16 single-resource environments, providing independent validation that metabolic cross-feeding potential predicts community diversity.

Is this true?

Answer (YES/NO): YES